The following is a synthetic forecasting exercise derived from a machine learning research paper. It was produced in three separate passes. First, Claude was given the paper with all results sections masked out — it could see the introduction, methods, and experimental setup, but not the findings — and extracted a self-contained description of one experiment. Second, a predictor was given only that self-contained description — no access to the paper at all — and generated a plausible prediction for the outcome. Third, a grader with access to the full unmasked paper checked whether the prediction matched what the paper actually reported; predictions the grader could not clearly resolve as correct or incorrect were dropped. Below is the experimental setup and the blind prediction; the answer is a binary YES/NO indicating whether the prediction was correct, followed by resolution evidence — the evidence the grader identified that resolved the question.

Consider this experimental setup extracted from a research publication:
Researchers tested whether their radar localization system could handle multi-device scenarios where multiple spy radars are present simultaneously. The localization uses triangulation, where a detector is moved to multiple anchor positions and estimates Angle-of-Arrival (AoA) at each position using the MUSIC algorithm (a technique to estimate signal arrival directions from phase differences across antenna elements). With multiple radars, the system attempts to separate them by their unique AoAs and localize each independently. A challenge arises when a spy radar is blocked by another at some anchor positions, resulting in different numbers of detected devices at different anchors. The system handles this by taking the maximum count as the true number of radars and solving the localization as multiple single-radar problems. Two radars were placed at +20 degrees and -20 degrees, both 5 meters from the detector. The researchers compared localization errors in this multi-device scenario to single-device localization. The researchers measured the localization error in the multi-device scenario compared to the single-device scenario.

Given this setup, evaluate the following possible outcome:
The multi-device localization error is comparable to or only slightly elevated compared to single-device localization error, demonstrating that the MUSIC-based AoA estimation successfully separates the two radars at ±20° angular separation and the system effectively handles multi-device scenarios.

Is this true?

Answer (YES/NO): YES